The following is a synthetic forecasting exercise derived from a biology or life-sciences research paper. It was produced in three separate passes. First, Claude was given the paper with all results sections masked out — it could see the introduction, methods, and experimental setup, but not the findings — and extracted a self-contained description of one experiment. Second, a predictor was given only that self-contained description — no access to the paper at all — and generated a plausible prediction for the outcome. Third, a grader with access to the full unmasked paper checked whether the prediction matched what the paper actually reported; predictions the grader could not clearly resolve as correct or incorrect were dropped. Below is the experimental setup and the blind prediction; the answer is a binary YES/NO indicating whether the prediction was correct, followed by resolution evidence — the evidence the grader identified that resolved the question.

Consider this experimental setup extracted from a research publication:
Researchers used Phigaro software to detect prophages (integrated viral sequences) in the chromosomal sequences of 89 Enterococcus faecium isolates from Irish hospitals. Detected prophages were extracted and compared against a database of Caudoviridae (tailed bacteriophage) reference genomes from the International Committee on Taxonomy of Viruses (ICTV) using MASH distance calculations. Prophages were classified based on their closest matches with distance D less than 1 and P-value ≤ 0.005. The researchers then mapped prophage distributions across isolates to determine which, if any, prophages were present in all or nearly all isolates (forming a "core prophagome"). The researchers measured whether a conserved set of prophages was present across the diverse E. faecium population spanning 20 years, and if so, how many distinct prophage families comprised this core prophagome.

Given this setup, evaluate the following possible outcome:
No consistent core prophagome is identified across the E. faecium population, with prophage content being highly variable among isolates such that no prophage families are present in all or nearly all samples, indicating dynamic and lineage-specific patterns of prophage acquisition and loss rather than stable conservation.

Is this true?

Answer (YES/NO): NO